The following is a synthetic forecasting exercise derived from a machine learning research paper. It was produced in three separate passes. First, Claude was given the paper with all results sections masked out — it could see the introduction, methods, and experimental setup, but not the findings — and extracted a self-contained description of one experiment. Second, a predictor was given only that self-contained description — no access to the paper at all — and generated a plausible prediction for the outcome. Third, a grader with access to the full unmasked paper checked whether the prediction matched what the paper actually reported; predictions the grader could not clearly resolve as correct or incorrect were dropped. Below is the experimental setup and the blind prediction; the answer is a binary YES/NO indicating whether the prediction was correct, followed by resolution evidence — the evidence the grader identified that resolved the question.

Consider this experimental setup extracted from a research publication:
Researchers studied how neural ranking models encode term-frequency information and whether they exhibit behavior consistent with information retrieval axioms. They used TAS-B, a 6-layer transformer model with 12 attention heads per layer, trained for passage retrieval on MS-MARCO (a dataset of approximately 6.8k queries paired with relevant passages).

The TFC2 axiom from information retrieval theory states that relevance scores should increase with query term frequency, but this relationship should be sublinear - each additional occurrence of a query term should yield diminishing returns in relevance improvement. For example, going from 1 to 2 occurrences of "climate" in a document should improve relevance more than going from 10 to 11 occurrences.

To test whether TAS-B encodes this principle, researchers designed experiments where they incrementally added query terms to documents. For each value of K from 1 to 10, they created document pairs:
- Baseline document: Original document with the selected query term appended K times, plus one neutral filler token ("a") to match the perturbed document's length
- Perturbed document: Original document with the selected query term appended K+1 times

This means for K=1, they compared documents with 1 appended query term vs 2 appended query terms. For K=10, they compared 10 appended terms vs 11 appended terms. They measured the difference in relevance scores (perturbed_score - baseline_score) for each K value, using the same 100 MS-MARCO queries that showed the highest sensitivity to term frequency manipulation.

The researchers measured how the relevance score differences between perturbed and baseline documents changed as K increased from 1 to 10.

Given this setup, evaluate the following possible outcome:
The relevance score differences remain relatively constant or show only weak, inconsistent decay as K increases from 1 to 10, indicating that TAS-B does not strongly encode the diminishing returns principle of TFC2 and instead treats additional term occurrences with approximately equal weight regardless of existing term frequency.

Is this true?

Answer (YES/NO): NO